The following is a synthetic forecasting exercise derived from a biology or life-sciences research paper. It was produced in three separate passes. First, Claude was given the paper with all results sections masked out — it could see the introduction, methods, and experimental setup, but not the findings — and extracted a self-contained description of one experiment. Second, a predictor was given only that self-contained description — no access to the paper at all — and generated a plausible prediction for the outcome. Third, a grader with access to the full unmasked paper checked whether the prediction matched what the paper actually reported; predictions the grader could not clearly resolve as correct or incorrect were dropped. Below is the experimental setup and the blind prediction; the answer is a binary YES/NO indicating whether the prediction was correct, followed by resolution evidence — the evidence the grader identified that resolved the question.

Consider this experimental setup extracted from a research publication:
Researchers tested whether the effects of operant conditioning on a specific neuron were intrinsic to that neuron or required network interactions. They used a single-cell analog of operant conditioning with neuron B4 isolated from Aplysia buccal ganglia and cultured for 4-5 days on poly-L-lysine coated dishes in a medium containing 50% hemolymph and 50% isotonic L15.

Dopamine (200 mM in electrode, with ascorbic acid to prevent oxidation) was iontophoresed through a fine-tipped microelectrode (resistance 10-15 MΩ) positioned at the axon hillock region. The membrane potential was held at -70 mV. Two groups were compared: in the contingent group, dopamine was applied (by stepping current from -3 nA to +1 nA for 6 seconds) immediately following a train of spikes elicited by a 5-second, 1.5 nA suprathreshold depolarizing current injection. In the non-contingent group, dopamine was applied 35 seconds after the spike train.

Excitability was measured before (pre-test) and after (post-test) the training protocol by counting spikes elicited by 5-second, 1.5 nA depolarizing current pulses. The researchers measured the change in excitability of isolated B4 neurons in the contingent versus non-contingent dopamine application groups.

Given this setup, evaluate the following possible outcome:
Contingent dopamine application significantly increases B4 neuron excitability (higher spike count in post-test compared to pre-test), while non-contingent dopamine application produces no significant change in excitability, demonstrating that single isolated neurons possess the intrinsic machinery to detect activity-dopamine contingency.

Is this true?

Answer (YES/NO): NO